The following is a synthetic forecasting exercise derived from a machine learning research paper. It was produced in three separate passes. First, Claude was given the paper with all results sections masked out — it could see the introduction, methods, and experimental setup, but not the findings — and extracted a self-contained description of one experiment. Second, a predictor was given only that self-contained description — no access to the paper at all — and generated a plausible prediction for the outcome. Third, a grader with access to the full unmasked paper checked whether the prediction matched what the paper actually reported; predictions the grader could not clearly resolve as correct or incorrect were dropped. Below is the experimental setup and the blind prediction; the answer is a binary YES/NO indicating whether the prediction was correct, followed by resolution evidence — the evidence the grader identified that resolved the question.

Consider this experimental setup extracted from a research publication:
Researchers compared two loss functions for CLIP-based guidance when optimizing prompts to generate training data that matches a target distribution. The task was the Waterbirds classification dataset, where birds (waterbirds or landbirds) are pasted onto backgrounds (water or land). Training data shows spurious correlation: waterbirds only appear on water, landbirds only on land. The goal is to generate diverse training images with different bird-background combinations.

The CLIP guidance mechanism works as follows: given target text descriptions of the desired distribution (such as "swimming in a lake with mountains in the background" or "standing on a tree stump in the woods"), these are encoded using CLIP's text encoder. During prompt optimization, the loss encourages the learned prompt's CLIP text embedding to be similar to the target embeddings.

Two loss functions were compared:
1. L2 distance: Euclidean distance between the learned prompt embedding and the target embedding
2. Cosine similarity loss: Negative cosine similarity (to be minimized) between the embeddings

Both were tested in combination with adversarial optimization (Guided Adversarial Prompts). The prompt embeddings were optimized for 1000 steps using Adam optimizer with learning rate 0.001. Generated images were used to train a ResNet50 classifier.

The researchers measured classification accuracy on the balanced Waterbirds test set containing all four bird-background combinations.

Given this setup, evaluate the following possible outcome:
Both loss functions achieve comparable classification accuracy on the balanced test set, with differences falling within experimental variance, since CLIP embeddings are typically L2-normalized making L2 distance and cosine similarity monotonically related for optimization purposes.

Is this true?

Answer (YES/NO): NO